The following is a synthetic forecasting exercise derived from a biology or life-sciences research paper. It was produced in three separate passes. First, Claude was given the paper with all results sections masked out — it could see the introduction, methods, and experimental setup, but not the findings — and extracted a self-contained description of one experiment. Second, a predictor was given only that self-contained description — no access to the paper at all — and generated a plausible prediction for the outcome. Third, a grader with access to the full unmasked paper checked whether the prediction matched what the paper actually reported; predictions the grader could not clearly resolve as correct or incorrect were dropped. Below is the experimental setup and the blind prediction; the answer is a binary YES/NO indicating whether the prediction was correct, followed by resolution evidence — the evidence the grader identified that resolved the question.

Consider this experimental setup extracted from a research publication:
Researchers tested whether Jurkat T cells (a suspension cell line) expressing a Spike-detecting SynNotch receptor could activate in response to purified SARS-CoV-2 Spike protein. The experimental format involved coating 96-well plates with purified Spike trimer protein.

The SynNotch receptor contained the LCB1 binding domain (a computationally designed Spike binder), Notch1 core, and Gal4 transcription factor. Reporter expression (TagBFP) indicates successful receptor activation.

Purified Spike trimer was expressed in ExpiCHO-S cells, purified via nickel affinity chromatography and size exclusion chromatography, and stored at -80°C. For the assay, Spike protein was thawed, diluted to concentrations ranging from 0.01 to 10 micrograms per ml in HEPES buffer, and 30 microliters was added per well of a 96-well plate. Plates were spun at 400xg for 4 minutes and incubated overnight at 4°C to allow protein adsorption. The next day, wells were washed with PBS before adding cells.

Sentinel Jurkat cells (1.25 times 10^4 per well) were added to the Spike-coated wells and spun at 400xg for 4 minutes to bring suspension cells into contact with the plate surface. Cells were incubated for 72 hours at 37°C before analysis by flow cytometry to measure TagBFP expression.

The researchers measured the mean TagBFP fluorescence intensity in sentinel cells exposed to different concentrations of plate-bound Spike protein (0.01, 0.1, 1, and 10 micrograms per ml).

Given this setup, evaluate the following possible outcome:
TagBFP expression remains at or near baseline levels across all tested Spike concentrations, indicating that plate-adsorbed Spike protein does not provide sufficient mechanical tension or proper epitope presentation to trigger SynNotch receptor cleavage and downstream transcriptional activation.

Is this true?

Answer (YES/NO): NO